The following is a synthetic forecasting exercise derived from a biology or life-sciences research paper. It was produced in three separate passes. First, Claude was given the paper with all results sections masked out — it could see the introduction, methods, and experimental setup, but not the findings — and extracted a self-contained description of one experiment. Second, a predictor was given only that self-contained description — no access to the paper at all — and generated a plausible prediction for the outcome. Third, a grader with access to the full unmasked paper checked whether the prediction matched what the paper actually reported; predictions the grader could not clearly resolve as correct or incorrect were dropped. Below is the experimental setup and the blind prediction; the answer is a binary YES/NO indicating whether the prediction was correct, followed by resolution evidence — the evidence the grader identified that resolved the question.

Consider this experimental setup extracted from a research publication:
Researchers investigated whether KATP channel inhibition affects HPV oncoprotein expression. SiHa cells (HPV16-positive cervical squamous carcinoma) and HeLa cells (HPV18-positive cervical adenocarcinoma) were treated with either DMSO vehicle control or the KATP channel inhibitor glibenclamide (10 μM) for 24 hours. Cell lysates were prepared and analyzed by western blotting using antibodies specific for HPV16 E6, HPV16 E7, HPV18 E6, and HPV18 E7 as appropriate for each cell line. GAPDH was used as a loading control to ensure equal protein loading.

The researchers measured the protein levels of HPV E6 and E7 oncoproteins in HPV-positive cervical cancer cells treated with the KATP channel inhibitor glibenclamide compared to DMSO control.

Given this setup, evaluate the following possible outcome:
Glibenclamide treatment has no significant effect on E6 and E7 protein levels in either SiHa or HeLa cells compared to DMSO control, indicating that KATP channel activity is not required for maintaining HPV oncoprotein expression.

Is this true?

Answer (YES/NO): NO